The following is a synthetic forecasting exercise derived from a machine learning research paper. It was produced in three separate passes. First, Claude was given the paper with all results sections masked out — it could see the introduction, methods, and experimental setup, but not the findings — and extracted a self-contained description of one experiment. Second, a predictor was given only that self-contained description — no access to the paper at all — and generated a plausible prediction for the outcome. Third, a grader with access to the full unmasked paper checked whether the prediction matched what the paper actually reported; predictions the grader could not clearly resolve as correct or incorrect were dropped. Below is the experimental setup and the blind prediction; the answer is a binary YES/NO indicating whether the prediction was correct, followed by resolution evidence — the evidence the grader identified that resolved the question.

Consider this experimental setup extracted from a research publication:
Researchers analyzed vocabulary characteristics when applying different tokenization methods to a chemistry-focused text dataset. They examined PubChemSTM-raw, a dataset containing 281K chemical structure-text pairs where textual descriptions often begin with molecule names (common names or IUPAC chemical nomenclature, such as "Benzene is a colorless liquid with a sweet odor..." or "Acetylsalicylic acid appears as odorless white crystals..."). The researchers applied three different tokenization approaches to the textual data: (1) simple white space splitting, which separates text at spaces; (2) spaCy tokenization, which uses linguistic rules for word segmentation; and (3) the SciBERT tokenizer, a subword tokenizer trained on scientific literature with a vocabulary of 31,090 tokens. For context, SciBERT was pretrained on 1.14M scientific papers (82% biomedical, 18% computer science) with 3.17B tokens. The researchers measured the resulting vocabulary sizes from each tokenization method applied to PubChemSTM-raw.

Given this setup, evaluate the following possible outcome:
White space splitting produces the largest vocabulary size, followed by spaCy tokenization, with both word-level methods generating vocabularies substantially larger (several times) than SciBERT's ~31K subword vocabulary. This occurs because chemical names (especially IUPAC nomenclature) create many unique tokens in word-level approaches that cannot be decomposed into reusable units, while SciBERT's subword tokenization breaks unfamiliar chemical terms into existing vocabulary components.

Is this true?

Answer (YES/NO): YES